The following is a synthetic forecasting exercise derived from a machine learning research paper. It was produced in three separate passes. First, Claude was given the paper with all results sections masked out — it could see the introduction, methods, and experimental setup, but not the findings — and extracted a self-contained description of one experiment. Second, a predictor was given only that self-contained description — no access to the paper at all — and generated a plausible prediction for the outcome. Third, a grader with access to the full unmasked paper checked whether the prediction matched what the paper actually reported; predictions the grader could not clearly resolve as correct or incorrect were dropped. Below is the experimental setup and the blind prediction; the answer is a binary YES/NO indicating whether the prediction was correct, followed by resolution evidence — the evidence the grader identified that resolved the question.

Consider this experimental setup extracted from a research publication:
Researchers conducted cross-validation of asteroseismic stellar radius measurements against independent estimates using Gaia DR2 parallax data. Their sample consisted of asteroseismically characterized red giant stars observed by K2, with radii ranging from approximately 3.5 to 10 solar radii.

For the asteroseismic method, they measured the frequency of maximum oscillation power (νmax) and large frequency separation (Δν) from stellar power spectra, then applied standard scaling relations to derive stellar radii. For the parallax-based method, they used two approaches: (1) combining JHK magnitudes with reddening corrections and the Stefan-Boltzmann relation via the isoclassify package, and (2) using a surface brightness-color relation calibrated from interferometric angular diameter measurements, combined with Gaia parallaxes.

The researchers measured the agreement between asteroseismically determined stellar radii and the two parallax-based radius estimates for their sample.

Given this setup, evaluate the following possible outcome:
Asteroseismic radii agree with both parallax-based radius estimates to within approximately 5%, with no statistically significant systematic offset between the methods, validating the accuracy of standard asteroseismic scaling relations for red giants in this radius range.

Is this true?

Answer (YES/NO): NO